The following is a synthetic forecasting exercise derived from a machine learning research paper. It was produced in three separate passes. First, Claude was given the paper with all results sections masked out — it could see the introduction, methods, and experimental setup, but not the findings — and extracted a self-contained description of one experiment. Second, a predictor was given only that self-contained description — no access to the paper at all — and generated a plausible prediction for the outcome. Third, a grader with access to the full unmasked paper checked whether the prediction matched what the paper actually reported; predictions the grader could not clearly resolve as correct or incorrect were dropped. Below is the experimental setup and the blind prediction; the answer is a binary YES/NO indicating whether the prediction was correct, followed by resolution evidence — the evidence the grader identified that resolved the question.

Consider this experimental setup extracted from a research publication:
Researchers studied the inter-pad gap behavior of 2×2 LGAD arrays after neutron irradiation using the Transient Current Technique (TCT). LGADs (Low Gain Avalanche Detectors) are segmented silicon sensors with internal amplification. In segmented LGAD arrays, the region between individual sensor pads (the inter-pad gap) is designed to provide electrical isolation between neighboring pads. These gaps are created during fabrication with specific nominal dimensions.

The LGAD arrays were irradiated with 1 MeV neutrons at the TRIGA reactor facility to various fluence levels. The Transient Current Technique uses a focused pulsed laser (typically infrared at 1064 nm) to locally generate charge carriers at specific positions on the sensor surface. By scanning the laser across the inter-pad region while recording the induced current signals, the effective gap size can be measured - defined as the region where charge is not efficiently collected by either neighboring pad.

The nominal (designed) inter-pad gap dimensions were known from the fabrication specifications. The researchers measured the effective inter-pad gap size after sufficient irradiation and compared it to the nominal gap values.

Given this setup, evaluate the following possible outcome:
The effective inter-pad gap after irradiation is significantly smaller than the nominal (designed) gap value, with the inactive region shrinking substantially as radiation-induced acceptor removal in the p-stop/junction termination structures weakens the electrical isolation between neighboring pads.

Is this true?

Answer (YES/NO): YES